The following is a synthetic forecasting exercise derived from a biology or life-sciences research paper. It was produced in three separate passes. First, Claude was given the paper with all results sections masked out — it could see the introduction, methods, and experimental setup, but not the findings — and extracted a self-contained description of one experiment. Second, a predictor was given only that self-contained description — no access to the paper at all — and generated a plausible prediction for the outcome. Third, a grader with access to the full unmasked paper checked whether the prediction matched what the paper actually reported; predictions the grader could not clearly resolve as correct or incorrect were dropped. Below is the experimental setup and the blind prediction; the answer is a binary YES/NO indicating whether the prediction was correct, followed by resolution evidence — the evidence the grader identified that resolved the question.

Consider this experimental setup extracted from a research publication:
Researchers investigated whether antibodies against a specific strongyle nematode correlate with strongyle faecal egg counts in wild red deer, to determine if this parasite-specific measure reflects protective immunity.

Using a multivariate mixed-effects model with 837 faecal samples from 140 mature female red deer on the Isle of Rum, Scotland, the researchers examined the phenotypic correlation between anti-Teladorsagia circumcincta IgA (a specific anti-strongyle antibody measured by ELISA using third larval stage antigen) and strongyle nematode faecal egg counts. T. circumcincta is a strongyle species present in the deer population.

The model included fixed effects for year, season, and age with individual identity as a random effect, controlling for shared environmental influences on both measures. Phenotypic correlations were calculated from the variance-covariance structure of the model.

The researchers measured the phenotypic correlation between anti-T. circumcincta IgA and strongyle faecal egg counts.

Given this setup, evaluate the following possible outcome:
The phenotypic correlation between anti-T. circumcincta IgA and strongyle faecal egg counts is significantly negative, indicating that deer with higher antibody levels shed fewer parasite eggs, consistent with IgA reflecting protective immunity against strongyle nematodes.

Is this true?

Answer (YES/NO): YES